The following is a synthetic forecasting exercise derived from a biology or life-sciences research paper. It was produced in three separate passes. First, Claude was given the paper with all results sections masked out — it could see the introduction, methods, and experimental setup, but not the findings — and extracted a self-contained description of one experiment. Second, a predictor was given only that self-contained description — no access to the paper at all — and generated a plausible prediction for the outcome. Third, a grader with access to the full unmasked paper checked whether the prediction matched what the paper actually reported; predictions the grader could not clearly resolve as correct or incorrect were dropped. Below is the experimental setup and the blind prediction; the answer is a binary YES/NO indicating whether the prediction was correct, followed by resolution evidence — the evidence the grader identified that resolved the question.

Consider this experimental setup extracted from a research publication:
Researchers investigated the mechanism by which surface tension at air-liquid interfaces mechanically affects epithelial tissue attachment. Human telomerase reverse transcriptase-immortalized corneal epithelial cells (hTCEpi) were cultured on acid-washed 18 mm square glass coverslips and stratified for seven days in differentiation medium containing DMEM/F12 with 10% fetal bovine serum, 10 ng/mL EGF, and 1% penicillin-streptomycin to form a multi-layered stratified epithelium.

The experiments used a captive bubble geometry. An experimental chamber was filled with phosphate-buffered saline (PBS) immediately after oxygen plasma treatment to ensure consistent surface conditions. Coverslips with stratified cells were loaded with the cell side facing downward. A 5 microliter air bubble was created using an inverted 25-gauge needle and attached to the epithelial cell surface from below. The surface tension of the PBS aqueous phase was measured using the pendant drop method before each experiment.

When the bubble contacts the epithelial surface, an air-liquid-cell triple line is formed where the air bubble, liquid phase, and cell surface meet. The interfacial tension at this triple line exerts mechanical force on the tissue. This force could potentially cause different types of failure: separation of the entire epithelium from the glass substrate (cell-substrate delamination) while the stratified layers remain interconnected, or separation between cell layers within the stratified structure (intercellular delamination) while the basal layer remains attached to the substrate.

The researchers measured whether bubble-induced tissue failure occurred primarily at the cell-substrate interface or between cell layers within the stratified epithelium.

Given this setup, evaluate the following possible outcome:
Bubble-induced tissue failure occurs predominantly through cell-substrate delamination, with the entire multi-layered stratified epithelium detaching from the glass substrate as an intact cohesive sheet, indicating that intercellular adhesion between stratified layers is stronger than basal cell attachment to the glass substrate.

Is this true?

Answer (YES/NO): YES